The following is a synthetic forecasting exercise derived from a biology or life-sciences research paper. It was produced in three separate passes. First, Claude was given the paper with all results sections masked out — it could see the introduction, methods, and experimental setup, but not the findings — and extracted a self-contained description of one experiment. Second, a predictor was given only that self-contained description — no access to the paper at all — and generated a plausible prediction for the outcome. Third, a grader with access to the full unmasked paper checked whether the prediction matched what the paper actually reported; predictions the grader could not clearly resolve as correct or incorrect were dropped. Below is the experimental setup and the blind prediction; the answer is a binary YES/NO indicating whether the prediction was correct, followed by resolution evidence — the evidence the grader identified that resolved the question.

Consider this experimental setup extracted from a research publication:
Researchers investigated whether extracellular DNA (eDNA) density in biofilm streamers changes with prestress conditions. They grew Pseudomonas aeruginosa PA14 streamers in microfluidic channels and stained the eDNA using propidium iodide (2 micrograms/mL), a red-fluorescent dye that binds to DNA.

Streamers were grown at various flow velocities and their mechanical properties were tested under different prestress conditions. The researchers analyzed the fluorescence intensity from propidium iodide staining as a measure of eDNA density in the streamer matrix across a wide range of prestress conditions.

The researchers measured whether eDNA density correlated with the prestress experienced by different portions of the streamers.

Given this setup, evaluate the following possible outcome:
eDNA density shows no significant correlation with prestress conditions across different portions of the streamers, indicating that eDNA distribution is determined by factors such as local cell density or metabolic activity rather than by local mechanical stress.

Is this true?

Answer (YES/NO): YES